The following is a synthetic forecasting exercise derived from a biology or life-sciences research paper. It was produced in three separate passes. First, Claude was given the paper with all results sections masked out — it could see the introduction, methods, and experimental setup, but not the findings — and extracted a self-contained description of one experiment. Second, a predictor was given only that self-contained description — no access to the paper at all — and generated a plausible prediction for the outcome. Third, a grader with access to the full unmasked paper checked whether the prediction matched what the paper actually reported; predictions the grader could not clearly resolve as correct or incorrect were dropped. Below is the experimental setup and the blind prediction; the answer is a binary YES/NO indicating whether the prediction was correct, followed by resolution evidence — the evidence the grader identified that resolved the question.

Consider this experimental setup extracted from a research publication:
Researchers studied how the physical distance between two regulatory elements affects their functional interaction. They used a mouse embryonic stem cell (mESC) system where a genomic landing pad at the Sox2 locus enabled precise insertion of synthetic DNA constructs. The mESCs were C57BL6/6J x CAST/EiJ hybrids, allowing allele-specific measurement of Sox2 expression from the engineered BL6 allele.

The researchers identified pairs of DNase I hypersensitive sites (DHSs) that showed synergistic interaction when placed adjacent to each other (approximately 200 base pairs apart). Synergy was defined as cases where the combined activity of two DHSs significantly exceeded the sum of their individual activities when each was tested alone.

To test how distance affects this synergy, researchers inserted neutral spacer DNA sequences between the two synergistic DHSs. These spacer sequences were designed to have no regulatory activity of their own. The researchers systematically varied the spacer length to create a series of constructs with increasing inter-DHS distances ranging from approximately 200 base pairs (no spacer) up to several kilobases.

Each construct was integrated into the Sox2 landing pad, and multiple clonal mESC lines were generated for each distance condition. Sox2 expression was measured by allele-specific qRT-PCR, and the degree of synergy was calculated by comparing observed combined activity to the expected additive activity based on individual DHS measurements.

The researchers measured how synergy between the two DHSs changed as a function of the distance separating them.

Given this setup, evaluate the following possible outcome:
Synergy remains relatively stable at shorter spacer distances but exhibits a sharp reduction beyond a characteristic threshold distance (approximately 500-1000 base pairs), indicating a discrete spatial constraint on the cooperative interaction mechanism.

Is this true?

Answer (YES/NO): NO